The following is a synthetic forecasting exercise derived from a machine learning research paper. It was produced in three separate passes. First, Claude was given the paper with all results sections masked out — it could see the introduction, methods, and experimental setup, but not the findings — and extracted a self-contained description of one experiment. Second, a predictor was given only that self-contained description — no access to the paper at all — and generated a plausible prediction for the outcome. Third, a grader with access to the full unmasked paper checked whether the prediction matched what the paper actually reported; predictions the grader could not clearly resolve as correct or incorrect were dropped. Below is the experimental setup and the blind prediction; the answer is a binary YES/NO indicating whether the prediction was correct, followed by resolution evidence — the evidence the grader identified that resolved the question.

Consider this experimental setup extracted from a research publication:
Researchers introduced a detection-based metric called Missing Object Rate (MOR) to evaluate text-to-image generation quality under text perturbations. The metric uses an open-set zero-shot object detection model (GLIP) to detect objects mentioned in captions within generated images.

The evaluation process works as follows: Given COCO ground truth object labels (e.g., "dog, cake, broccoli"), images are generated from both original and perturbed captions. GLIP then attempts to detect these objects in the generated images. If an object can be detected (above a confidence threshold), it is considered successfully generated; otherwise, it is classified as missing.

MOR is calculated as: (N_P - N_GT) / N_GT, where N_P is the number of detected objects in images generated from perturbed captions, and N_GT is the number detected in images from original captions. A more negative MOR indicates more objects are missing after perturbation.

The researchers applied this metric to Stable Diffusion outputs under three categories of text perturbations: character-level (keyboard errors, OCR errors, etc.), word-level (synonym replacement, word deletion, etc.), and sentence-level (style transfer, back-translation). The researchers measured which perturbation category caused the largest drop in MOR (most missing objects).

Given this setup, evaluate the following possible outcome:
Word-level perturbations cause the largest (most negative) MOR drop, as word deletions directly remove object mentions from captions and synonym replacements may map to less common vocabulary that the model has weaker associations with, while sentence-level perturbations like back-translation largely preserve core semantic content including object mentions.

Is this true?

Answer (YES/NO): NO